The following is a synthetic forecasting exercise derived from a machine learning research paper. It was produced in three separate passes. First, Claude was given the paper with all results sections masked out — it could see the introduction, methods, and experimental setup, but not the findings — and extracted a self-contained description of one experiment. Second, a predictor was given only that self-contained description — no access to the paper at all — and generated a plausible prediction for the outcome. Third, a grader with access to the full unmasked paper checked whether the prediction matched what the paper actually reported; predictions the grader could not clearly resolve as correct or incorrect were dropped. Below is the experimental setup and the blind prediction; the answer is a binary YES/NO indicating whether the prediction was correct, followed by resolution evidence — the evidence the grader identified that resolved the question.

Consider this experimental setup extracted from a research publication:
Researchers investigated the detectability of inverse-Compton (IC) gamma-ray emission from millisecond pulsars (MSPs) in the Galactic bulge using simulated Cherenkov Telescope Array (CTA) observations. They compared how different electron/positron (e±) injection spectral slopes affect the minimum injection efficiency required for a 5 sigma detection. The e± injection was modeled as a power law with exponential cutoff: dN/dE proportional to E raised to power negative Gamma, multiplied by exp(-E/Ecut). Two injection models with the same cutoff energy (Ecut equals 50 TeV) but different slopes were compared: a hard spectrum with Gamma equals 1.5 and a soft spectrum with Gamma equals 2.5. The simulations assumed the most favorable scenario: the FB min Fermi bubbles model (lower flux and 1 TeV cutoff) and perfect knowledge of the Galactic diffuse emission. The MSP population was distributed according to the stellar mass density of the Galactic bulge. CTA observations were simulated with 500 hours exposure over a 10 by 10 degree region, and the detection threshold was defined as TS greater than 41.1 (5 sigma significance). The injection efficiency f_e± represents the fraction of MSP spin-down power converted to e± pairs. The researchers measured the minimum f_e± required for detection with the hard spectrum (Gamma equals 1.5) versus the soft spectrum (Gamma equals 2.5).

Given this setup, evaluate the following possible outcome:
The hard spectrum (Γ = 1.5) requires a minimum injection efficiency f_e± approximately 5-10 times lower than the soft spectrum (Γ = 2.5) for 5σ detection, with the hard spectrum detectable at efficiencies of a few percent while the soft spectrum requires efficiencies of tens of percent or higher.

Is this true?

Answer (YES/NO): NO